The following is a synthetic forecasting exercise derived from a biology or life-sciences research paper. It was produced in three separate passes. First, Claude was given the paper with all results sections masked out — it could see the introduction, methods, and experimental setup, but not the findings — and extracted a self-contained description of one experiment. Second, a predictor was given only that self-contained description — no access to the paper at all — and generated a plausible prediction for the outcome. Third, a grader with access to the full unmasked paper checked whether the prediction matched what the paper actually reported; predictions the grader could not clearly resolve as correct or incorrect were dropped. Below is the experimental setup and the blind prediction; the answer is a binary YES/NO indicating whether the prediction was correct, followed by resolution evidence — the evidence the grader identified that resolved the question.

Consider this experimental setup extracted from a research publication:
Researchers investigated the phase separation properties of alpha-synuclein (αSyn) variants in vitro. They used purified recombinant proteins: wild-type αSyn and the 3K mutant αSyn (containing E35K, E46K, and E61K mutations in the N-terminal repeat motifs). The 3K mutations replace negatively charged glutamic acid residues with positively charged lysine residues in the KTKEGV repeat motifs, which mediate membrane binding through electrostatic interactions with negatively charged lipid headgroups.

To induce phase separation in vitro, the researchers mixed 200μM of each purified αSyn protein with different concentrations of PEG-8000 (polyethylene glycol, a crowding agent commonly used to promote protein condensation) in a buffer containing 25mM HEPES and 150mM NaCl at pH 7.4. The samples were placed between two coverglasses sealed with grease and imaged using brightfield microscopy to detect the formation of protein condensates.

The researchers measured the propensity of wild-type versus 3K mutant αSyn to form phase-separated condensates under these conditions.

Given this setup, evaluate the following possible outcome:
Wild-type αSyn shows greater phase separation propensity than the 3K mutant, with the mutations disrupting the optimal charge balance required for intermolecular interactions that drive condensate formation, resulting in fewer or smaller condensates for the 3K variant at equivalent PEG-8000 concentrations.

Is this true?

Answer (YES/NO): NO